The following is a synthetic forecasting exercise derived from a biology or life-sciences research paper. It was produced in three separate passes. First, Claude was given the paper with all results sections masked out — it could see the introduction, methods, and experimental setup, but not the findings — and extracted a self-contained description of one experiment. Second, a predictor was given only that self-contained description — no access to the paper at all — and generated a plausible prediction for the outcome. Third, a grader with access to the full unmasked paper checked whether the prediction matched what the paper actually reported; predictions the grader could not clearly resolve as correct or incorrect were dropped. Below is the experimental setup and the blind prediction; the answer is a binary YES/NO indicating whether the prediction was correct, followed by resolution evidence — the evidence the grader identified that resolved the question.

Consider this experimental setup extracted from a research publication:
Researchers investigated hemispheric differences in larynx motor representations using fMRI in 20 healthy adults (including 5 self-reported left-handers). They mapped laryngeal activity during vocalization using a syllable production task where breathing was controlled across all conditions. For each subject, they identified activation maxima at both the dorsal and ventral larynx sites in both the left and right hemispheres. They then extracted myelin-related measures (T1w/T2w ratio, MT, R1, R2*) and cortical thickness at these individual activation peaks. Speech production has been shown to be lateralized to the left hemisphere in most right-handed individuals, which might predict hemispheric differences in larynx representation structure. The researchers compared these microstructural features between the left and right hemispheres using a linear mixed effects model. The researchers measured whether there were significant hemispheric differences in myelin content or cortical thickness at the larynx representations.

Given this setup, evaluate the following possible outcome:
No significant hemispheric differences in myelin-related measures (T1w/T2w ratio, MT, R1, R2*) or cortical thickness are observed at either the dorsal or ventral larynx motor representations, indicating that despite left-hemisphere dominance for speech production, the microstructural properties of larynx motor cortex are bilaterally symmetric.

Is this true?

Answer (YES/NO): NO